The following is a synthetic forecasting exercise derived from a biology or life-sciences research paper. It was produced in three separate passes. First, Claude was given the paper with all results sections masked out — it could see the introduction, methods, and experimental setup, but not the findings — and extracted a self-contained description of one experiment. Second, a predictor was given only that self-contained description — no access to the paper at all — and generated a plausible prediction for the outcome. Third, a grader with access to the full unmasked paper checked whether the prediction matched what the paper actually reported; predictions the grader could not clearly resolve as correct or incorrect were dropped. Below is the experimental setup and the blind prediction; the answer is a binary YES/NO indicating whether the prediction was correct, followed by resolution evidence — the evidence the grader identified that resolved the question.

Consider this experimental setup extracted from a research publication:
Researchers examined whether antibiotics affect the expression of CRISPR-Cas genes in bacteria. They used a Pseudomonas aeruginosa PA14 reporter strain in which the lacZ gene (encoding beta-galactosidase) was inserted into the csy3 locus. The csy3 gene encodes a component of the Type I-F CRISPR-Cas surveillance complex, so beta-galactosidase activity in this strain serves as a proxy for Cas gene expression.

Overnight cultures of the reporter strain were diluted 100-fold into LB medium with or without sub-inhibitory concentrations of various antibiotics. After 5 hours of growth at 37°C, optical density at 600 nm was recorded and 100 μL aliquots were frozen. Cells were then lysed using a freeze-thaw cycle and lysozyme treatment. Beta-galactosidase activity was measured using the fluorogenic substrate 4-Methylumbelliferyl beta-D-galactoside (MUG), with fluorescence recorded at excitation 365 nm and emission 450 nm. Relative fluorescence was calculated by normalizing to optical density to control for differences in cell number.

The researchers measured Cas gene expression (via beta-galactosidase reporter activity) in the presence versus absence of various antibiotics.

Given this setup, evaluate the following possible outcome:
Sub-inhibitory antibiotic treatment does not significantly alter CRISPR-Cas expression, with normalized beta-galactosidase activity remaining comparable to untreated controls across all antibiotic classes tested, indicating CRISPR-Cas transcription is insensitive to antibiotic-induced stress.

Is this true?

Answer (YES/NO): YES